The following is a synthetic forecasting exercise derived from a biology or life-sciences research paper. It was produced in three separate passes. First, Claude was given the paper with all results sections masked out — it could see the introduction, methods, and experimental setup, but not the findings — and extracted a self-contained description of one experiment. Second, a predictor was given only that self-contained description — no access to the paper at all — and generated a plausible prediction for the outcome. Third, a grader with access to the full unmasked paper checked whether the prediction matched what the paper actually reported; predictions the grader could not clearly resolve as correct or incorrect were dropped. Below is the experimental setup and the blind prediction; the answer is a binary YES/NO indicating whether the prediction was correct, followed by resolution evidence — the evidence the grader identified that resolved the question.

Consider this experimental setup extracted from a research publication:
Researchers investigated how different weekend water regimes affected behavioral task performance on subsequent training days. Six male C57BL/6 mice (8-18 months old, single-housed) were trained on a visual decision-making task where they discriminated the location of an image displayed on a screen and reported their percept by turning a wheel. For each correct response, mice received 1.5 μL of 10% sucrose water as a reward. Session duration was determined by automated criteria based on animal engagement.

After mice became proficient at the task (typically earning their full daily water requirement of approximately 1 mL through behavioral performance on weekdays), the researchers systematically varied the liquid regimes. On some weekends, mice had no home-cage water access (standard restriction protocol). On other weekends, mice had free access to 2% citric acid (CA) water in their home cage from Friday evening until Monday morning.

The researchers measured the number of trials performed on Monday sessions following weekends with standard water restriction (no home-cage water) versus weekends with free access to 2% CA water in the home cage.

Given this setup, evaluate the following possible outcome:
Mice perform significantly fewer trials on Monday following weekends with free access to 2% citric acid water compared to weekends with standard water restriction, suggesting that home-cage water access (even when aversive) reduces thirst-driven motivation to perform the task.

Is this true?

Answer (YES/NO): NO